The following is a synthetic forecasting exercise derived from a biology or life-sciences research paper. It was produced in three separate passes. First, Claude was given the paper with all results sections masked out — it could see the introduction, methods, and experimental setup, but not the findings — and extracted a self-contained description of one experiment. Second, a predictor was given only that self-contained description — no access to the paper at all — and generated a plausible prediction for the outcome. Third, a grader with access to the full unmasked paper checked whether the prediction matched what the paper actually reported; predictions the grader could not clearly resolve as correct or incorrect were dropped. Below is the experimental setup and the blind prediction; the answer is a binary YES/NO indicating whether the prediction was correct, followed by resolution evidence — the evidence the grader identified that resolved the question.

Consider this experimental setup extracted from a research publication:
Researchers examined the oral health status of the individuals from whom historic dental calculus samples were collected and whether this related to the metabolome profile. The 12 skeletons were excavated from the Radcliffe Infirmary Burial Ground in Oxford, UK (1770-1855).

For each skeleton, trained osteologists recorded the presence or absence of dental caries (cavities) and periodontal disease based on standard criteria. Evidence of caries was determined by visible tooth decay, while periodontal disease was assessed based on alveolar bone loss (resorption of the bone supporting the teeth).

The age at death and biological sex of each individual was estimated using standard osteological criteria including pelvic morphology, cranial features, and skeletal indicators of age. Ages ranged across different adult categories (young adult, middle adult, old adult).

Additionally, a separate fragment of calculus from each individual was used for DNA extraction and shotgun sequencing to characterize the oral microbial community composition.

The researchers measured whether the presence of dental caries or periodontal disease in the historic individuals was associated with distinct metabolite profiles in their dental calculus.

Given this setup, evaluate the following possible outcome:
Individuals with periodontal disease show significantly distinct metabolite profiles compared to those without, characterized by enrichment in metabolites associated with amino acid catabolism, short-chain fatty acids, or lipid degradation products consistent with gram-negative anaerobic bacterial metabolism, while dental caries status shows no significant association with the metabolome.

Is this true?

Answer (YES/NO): NO